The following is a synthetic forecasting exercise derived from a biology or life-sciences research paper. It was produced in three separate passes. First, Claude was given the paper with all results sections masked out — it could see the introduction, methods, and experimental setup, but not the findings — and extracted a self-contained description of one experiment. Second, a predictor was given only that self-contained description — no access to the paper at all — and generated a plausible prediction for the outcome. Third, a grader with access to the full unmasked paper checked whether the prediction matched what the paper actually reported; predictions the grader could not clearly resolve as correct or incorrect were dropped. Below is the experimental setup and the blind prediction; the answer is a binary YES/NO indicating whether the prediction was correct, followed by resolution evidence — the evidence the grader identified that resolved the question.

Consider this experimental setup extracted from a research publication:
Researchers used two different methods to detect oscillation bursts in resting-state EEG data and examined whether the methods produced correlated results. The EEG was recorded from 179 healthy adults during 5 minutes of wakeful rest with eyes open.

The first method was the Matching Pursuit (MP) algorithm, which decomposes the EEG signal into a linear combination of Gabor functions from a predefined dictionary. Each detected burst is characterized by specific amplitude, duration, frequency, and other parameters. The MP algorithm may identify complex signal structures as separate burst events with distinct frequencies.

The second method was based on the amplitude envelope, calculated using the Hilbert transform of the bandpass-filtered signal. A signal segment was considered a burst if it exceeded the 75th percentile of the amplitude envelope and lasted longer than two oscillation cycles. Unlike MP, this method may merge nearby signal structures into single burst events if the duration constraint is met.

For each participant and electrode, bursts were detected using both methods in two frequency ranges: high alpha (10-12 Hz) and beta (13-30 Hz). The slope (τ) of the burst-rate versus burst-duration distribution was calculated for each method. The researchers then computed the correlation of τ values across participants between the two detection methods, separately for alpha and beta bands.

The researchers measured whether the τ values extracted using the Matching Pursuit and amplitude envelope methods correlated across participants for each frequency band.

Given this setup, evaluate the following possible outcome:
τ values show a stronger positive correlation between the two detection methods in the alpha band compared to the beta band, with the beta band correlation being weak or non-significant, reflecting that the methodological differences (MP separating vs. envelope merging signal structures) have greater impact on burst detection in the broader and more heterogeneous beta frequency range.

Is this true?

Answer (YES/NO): YES